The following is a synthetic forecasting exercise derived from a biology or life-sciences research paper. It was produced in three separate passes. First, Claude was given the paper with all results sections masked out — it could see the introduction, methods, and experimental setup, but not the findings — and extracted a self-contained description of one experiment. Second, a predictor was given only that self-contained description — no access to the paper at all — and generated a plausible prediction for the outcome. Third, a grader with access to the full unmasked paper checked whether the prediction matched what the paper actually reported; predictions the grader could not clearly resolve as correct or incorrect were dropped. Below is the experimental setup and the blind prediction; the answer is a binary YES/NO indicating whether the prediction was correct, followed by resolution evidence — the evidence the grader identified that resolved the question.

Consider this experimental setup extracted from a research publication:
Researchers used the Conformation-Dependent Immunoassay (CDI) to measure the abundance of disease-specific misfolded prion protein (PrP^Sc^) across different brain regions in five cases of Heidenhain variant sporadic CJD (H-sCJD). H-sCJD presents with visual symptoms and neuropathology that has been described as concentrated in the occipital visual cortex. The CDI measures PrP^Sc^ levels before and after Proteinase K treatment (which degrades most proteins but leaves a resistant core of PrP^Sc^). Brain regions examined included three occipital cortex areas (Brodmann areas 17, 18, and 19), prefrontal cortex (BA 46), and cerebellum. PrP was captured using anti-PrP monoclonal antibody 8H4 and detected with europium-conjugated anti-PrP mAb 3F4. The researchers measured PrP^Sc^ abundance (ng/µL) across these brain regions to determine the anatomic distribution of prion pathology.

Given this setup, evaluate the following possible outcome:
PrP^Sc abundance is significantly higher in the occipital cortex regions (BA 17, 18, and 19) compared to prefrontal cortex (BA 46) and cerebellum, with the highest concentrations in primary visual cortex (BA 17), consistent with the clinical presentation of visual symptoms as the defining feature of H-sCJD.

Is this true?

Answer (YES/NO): NO